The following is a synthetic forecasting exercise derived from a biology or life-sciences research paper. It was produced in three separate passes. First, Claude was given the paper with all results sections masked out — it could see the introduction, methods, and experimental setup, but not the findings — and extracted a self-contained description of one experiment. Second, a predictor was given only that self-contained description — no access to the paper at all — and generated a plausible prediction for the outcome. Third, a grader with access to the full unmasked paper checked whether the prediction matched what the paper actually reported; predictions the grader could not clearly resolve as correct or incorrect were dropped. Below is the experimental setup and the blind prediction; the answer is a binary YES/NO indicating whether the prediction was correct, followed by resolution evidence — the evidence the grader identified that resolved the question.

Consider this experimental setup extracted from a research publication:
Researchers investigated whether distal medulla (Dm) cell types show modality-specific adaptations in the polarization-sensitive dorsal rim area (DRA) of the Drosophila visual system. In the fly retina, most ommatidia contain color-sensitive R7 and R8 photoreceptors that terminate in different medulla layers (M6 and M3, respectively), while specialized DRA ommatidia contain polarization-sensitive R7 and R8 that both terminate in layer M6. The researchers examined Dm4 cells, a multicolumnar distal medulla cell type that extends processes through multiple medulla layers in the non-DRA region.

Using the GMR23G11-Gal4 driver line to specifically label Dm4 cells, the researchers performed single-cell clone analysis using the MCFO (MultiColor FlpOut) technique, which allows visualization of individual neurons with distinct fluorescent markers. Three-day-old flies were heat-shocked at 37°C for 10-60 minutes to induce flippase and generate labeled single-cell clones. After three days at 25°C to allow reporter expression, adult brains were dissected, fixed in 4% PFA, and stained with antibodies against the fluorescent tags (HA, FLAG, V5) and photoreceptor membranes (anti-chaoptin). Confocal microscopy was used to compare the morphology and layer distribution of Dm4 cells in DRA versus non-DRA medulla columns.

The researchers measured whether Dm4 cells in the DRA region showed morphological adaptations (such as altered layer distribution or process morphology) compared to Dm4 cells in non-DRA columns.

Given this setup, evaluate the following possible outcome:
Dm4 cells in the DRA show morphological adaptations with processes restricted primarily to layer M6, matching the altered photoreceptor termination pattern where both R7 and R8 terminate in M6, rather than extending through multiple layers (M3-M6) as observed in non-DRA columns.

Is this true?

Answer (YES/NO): NO